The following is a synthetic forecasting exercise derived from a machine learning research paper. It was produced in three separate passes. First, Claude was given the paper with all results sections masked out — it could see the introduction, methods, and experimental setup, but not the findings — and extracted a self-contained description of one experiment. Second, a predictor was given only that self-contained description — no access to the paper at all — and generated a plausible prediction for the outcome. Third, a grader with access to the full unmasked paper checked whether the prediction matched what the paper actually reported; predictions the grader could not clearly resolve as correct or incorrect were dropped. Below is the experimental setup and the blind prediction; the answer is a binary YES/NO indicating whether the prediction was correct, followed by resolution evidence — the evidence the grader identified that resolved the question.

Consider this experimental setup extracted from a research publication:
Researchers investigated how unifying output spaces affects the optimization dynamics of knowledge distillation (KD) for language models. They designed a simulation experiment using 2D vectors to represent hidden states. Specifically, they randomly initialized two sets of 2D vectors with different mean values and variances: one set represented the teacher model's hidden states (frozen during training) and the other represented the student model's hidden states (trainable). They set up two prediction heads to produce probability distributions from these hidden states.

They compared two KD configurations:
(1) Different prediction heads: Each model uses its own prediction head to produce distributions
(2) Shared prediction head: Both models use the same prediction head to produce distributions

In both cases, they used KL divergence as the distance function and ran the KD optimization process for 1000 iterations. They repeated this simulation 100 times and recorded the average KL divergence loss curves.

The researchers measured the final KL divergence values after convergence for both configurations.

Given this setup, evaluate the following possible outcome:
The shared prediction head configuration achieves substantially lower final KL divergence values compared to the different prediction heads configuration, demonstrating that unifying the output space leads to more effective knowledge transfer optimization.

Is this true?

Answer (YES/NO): YES